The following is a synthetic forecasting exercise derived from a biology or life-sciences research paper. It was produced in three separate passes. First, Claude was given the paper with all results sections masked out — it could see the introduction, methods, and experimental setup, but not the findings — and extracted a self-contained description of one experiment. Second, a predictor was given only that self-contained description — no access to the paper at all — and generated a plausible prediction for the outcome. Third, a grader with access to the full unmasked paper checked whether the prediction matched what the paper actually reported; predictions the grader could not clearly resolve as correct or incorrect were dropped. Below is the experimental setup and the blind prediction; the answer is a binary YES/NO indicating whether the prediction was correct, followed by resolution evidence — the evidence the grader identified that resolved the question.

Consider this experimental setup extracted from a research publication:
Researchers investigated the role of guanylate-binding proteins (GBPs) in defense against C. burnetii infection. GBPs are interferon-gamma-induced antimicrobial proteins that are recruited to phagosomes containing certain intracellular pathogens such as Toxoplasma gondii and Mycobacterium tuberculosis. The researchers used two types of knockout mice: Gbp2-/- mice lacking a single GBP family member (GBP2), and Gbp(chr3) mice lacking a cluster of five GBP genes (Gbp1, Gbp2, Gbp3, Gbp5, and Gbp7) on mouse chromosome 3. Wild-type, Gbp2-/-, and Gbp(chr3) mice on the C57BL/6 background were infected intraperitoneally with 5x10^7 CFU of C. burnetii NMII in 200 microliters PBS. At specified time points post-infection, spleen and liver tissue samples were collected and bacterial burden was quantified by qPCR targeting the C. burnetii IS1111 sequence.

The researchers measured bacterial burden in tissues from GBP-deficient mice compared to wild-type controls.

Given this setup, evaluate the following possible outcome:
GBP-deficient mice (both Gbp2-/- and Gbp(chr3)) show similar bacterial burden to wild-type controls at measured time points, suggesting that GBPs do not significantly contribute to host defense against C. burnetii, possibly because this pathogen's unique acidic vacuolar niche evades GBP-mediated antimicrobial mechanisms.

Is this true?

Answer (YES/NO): YES